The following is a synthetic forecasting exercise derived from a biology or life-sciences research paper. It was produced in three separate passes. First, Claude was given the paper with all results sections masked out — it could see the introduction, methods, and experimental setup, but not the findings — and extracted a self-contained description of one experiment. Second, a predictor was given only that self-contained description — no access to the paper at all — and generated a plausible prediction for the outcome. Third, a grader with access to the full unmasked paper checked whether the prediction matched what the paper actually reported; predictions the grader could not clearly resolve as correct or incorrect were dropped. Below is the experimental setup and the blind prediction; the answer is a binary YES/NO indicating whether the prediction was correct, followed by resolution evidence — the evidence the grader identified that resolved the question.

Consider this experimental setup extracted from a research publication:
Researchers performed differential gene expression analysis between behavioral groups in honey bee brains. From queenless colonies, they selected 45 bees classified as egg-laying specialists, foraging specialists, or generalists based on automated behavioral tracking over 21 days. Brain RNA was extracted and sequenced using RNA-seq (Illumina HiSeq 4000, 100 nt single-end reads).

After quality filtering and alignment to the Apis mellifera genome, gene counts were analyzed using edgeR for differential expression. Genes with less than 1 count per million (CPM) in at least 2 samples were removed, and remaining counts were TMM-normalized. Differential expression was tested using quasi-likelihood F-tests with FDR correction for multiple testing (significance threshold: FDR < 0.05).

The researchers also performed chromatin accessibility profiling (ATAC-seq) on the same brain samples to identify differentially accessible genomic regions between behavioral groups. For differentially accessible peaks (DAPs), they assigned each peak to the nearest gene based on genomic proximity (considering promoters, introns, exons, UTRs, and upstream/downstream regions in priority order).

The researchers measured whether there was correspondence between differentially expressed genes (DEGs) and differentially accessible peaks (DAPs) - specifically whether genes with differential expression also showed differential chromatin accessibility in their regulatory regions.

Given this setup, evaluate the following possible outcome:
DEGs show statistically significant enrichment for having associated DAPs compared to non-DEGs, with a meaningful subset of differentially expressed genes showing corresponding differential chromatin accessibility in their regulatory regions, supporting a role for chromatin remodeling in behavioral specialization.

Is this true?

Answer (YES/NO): YES